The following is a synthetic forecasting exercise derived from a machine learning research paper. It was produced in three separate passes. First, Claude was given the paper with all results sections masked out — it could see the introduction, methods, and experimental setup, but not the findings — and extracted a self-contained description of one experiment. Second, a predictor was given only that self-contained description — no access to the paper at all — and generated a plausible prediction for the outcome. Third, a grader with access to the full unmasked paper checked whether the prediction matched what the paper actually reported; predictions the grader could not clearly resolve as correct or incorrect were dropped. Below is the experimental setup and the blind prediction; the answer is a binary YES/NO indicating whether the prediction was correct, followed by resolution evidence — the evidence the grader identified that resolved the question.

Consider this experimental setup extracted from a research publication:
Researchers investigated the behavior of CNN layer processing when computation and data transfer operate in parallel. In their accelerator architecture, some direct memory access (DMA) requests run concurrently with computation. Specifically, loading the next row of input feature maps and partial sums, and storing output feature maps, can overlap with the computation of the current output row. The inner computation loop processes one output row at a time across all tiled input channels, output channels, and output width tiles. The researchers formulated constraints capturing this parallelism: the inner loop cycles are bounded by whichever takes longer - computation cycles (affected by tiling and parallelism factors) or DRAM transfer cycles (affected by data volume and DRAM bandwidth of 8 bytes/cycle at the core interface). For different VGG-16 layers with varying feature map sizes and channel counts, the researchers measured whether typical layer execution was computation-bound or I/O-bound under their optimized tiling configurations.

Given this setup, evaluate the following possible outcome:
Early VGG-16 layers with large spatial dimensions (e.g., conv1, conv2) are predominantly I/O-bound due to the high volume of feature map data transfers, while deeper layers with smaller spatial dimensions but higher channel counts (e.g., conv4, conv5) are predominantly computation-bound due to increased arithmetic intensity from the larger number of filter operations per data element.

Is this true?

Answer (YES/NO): NO